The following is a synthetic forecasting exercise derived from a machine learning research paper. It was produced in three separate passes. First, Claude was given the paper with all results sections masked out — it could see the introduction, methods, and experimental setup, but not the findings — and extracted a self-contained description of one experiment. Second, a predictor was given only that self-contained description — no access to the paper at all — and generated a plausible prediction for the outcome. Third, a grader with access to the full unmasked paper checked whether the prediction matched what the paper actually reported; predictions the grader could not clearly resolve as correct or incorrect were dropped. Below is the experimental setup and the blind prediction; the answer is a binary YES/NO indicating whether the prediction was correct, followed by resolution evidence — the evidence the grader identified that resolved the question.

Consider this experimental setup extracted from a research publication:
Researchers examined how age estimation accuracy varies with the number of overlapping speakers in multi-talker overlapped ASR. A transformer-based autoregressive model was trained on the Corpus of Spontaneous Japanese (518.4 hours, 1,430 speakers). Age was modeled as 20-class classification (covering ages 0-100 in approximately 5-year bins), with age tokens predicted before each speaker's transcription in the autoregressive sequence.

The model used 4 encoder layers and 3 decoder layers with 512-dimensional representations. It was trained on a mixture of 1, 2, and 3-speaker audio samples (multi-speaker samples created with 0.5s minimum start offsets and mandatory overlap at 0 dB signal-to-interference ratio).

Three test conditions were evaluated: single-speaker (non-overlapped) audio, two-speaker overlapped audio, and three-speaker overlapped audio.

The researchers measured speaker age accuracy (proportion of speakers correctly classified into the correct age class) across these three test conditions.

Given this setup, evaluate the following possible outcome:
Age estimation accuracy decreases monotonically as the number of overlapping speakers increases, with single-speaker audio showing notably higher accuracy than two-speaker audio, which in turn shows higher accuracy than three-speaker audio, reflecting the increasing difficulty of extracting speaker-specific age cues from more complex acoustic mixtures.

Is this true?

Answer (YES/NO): NO